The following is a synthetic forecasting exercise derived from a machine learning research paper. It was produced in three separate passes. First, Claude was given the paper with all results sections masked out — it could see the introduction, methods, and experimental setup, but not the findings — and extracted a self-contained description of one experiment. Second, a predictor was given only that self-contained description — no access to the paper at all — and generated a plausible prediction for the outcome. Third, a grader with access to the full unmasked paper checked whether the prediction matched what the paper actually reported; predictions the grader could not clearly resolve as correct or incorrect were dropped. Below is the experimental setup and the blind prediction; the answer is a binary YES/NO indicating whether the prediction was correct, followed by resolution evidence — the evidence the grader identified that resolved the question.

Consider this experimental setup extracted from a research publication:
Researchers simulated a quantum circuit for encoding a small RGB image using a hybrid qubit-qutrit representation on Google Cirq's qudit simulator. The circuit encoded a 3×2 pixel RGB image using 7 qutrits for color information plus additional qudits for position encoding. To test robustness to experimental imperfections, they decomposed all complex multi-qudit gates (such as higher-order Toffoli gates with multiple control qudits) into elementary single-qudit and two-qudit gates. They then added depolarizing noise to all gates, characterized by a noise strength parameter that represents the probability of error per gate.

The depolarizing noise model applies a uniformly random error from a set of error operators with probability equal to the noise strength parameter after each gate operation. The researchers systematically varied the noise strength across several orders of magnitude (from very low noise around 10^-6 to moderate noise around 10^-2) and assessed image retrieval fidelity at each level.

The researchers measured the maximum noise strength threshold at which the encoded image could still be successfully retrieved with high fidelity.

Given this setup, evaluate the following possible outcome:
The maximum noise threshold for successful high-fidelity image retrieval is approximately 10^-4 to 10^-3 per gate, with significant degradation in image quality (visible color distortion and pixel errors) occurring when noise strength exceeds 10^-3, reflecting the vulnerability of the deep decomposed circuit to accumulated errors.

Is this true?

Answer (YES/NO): NO